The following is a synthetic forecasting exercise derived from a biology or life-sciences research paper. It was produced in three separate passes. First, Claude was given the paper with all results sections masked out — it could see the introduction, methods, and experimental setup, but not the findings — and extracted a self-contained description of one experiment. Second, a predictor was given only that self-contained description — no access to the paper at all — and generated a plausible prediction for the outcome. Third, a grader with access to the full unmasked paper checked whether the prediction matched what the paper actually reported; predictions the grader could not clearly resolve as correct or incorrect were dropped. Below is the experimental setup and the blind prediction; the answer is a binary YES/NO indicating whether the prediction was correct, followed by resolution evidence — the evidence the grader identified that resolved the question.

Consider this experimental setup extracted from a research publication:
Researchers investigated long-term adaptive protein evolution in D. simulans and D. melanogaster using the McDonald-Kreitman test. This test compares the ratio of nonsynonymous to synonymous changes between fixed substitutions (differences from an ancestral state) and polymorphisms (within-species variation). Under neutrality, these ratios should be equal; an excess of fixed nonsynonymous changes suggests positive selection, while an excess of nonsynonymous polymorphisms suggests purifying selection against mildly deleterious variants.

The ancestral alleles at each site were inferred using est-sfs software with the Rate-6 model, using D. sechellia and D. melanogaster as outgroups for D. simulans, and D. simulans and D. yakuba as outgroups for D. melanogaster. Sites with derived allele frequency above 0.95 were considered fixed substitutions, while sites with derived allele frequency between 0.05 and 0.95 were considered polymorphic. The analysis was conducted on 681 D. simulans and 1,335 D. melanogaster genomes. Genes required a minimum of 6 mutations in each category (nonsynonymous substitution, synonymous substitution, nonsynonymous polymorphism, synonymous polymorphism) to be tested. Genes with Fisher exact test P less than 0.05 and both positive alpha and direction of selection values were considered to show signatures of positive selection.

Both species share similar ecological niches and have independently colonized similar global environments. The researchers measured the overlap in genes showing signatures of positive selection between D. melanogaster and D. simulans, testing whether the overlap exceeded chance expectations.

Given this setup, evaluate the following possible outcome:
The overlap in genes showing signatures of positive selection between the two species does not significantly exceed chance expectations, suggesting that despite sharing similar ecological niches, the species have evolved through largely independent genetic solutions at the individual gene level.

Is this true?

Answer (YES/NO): NO